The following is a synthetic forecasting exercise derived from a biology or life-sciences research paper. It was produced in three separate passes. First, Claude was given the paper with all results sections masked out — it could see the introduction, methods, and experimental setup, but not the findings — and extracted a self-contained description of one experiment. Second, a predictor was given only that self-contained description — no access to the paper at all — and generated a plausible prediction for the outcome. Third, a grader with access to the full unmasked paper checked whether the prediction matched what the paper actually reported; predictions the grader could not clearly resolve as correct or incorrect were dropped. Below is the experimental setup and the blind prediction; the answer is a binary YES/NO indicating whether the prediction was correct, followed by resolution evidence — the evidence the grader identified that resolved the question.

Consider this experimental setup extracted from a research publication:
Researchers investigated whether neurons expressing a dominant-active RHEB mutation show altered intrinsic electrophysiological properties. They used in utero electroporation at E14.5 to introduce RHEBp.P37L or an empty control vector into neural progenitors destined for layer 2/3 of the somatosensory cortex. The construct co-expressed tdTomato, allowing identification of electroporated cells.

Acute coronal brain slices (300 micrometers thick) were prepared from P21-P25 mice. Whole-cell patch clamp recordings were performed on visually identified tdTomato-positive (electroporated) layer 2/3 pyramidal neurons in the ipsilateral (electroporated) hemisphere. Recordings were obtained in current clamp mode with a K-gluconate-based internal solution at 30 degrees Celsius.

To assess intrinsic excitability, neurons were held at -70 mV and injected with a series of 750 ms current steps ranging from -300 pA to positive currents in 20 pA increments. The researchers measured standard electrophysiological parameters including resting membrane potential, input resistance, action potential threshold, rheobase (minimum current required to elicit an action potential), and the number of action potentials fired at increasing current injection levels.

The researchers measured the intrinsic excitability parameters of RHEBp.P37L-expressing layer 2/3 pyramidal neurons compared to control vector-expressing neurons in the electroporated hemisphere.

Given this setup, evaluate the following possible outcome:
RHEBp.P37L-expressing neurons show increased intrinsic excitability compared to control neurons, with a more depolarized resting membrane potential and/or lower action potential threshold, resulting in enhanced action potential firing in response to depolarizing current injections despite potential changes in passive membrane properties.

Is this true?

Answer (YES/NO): NO